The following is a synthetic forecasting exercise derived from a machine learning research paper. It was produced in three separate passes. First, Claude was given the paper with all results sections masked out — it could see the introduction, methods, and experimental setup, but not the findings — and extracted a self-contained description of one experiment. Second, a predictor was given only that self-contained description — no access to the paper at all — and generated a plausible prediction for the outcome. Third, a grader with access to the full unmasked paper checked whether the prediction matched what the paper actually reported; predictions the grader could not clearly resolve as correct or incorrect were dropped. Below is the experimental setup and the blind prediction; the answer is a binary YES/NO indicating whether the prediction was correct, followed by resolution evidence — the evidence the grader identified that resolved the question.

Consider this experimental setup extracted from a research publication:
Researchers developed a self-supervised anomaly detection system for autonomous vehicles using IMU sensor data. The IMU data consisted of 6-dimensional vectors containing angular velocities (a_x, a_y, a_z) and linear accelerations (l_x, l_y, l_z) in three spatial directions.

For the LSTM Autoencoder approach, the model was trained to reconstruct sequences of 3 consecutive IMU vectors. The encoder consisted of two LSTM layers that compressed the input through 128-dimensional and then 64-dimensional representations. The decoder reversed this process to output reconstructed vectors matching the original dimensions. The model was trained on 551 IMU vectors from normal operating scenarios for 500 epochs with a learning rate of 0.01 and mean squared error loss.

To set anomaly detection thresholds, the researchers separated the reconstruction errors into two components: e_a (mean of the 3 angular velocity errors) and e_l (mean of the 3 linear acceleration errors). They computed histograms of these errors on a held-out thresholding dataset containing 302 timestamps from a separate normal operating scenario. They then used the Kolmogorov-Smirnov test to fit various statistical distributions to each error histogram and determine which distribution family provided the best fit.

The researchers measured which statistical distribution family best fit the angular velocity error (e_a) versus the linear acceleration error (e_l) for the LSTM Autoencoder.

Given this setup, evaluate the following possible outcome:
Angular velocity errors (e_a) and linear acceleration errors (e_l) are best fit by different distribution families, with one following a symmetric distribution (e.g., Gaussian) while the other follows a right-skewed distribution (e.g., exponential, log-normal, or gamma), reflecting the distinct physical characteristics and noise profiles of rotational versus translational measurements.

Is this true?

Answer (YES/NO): NO